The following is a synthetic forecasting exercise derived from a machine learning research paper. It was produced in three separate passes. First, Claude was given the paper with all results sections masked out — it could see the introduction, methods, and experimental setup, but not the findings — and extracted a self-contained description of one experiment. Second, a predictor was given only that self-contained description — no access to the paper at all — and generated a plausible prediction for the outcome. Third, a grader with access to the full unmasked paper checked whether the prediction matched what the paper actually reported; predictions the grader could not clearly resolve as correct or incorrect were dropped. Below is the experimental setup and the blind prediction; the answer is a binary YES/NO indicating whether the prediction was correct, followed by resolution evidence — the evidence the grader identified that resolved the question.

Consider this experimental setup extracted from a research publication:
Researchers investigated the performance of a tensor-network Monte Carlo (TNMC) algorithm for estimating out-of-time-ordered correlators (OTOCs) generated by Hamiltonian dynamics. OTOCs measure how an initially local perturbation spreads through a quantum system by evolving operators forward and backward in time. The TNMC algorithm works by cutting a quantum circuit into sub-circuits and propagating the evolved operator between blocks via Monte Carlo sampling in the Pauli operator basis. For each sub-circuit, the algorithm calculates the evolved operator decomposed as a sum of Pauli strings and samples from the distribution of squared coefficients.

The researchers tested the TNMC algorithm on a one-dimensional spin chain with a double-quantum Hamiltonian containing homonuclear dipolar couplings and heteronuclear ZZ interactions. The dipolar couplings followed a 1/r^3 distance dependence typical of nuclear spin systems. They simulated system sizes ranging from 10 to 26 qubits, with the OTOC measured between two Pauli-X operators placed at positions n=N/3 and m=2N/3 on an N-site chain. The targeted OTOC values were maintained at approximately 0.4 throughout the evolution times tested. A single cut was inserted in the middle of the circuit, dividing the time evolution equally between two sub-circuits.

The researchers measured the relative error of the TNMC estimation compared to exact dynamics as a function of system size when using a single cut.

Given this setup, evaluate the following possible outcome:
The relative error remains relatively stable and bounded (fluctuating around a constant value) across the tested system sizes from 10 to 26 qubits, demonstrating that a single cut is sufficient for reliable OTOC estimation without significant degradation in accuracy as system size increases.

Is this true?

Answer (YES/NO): NO